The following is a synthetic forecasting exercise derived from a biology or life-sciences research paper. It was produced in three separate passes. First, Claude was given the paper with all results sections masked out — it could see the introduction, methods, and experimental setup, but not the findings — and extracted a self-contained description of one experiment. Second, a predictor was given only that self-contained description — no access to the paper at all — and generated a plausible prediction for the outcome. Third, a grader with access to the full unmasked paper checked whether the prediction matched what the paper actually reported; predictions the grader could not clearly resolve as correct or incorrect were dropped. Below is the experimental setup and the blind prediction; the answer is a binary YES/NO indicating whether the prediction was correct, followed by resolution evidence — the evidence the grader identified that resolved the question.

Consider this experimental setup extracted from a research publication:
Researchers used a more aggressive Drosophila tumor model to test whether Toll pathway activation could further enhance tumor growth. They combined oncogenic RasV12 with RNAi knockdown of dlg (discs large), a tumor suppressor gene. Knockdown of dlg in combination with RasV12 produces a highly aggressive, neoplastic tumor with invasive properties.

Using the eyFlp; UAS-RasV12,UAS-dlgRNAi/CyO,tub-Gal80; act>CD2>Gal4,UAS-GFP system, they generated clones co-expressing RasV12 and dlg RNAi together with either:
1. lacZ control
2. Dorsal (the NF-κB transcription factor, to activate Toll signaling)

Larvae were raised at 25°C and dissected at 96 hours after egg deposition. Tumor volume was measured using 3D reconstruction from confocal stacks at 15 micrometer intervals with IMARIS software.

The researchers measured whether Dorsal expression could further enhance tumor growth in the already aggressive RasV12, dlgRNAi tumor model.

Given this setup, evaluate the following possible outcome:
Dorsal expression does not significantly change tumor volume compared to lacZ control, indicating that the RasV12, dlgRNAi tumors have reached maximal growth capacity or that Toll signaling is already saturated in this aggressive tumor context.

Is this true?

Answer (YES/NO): NO